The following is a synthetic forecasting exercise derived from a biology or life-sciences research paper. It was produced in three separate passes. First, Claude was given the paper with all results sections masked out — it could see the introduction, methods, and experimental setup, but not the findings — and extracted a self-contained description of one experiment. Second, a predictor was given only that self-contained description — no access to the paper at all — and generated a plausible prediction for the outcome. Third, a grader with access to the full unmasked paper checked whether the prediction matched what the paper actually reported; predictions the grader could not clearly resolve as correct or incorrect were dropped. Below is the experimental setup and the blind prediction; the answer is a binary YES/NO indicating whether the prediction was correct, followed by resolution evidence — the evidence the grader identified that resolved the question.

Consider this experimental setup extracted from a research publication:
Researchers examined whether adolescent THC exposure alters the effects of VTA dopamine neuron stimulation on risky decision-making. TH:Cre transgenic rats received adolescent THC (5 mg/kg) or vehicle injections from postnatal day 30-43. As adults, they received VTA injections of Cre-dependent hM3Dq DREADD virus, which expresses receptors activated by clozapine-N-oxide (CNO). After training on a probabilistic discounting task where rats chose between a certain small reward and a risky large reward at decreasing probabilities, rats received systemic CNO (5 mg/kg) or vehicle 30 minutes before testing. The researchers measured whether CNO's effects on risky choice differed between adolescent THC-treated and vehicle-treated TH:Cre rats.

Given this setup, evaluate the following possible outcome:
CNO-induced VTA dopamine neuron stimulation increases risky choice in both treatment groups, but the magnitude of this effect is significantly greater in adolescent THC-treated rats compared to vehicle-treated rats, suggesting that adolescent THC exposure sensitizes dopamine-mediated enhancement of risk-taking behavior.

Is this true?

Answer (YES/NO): NO